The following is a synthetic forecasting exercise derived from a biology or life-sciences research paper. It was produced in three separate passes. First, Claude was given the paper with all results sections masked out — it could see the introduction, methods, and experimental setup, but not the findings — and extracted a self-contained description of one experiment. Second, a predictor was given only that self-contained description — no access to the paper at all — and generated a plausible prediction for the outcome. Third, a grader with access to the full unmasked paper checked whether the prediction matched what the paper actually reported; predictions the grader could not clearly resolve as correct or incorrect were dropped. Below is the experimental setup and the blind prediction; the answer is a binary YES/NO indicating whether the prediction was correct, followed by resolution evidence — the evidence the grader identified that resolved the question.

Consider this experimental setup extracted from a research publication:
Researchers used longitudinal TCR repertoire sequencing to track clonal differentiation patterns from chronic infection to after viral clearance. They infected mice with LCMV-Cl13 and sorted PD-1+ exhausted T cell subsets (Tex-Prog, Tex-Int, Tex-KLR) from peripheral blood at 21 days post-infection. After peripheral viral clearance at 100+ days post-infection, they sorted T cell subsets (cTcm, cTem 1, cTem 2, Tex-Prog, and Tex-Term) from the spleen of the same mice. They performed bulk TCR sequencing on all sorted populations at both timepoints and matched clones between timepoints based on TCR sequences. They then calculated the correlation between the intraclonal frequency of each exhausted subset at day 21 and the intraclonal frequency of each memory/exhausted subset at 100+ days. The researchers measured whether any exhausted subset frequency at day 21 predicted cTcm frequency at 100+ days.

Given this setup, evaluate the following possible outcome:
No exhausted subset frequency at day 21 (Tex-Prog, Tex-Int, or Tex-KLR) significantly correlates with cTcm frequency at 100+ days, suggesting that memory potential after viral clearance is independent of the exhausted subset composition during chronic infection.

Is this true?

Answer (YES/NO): NO